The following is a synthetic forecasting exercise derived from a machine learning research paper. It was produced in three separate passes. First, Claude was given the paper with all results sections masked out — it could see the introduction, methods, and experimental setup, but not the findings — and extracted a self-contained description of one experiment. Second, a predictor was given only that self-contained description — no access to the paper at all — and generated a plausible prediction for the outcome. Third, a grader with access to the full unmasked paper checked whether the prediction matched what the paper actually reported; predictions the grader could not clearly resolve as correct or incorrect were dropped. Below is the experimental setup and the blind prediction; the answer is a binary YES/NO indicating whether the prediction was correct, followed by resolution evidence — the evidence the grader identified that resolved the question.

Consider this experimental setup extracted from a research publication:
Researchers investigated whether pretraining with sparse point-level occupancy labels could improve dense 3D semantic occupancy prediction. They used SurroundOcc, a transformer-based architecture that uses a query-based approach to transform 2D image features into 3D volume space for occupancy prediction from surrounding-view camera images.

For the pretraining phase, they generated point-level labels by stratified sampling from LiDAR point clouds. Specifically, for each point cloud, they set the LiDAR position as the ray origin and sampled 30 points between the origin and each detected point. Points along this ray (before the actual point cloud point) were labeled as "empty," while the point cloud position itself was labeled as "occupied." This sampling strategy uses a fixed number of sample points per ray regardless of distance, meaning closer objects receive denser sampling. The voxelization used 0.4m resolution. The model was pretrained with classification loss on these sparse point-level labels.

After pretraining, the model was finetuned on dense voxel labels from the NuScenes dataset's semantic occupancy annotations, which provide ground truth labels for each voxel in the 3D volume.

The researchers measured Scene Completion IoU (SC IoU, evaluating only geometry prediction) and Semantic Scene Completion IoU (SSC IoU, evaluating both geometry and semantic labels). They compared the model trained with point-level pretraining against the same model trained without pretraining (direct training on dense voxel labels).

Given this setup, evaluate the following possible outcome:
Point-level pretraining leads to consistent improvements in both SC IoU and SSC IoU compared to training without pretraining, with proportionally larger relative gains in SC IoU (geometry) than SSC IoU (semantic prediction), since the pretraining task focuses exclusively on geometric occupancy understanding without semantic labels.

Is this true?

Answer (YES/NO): YES